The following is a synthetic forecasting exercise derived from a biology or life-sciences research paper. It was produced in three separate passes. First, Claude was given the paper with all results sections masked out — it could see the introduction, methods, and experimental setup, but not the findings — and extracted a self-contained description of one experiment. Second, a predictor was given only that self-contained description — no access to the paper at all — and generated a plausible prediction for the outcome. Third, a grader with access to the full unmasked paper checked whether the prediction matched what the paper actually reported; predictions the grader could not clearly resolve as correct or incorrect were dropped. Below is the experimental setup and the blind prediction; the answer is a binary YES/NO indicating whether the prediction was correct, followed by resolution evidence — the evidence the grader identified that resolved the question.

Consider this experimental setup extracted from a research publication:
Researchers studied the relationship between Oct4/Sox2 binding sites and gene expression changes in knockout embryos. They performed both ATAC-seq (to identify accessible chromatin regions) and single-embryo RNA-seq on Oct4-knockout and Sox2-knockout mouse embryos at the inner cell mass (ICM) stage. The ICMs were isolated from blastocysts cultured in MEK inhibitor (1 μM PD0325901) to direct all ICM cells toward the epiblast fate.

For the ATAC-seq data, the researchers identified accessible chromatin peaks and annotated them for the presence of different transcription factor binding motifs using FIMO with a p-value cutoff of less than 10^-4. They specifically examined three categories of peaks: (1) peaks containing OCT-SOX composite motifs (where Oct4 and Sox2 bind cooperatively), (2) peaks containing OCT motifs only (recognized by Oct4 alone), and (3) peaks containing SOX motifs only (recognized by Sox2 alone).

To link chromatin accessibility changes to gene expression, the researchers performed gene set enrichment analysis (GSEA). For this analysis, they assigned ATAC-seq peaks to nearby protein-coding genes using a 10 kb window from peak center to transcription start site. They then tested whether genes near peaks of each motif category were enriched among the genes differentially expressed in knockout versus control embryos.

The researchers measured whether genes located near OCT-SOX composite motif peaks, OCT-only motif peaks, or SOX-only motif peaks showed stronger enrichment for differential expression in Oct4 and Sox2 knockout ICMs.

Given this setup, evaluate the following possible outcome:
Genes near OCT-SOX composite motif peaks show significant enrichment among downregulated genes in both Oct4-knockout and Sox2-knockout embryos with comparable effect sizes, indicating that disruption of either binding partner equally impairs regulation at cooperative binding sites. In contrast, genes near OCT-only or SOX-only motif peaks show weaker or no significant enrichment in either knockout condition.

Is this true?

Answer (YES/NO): NO